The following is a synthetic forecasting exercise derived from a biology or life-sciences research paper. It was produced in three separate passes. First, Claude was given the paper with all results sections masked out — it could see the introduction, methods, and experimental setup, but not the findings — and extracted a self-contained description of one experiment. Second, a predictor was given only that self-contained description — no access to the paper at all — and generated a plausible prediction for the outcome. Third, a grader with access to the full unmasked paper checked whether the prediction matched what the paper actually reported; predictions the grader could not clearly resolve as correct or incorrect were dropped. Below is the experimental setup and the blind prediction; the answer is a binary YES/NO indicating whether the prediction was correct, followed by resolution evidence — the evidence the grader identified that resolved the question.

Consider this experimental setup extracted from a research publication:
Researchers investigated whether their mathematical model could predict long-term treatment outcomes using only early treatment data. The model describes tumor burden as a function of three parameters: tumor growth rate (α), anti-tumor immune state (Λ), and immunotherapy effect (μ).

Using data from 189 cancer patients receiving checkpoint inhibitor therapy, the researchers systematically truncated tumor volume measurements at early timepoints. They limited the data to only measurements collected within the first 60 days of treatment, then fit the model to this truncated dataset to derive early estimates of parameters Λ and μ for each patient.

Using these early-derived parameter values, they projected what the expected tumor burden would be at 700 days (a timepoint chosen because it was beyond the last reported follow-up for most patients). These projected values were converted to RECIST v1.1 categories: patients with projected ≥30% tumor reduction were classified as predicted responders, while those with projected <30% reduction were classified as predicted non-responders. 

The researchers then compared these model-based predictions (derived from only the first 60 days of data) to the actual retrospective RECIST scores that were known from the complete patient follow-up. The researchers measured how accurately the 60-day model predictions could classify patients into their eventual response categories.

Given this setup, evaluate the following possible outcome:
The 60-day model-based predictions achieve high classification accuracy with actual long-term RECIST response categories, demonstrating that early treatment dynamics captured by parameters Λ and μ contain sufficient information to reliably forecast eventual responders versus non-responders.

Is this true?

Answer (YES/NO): YES